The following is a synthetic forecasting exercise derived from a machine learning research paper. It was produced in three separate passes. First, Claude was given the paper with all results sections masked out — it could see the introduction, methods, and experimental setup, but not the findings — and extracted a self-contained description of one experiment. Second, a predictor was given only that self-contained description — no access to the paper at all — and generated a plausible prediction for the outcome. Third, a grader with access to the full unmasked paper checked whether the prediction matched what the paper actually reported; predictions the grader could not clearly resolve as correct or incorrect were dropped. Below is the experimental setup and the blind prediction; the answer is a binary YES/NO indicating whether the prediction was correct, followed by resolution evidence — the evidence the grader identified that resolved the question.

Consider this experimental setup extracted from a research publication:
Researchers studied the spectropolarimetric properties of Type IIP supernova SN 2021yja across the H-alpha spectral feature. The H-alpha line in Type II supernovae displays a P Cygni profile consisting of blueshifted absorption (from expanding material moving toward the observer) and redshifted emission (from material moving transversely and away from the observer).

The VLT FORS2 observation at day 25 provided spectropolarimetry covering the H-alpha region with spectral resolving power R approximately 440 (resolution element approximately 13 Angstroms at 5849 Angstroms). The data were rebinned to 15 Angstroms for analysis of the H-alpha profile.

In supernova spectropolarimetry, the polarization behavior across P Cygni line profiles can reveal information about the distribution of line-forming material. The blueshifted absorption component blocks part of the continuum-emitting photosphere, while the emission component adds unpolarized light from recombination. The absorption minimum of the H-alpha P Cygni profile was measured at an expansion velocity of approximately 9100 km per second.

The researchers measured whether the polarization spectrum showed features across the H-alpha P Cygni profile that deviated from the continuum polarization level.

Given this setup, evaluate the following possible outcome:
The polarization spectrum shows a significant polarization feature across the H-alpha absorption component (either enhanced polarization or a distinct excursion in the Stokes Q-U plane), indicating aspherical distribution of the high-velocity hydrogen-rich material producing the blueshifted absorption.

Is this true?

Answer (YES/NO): NO